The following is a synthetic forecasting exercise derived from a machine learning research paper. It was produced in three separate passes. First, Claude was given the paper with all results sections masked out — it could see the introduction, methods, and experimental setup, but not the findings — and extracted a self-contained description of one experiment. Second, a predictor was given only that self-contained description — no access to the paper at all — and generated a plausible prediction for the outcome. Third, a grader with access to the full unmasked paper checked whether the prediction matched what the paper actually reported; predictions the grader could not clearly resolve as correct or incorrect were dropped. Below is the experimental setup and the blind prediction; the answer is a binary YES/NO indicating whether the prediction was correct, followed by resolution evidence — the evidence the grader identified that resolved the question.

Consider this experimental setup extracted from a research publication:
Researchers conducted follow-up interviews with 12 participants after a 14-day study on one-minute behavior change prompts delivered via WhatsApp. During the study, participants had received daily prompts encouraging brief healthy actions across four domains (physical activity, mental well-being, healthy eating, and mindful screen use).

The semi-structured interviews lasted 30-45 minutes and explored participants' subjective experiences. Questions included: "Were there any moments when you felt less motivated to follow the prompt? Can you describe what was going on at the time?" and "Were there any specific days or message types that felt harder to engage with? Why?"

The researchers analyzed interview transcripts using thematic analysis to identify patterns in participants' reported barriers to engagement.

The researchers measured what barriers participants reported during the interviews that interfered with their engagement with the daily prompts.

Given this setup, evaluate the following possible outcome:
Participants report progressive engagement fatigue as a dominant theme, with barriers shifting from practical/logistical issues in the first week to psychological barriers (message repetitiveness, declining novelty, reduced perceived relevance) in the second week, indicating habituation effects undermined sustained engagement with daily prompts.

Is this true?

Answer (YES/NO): NO